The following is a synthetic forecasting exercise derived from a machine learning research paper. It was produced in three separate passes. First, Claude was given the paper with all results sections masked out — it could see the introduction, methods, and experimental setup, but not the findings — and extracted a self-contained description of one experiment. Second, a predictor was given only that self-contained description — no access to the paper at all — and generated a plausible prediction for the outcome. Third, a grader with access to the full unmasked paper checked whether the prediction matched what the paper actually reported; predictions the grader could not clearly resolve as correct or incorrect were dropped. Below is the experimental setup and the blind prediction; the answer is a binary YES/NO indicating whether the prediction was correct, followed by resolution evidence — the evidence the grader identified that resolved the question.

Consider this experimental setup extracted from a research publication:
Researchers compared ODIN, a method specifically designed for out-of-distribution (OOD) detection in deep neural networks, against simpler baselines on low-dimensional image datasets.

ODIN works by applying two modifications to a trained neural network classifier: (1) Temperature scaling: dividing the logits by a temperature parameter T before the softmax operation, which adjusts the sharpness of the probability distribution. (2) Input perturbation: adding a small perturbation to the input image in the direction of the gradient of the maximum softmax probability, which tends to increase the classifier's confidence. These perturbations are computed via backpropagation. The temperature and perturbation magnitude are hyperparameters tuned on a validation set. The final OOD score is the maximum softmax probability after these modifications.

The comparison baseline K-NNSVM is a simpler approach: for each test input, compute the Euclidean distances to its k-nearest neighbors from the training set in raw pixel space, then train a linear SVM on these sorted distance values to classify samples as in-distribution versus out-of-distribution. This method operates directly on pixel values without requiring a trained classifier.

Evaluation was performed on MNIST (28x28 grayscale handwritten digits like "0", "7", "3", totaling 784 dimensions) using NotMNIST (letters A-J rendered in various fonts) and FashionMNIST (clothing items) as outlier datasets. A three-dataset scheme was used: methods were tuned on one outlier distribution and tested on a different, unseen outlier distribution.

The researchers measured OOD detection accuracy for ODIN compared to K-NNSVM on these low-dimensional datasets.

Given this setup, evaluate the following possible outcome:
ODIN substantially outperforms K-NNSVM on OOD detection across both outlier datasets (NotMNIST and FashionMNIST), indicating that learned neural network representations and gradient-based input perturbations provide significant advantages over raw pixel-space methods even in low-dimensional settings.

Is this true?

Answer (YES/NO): NO